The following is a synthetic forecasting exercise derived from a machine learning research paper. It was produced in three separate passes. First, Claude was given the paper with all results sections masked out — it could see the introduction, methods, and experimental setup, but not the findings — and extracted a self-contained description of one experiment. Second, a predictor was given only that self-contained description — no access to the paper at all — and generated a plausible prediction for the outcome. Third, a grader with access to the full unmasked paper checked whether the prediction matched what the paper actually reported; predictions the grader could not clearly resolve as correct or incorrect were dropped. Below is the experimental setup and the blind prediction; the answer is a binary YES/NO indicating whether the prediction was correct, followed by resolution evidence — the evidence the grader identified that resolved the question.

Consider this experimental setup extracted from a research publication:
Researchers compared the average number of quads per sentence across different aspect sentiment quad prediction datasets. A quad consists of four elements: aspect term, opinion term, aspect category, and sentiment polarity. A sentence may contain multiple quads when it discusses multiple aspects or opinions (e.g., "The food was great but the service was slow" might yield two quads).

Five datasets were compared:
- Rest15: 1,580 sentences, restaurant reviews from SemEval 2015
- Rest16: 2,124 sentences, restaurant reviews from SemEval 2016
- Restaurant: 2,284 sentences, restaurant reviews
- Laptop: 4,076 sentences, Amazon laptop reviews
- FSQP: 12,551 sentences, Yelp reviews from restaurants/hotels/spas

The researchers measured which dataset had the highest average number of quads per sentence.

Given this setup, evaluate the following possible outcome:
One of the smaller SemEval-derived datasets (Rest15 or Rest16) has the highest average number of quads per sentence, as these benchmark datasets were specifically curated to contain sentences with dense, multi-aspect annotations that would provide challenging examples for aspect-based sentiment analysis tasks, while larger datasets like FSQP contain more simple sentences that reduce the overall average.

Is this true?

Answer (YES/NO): NO